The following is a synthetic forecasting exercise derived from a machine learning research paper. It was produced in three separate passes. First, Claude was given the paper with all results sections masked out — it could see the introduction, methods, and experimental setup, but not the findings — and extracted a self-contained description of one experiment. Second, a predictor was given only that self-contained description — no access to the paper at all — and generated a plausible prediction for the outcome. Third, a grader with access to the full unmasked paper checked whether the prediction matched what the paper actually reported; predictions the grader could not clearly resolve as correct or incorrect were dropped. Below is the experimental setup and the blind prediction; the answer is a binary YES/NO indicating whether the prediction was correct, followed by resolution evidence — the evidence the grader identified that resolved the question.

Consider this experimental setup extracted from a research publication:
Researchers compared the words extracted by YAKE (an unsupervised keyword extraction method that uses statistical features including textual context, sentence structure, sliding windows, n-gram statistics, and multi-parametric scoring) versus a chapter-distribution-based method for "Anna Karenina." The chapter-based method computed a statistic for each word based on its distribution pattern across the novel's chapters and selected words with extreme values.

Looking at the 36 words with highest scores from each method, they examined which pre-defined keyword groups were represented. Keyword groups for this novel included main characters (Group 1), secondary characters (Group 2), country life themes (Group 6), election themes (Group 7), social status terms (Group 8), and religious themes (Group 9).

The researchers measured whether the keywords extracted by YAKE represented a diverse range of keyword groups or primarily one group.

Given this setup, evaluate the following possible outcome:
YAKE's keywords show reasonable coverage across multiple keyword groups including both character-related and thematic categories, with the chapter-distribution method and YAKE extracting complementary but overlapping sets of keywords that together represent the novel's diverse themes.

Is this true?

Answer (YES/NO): NO